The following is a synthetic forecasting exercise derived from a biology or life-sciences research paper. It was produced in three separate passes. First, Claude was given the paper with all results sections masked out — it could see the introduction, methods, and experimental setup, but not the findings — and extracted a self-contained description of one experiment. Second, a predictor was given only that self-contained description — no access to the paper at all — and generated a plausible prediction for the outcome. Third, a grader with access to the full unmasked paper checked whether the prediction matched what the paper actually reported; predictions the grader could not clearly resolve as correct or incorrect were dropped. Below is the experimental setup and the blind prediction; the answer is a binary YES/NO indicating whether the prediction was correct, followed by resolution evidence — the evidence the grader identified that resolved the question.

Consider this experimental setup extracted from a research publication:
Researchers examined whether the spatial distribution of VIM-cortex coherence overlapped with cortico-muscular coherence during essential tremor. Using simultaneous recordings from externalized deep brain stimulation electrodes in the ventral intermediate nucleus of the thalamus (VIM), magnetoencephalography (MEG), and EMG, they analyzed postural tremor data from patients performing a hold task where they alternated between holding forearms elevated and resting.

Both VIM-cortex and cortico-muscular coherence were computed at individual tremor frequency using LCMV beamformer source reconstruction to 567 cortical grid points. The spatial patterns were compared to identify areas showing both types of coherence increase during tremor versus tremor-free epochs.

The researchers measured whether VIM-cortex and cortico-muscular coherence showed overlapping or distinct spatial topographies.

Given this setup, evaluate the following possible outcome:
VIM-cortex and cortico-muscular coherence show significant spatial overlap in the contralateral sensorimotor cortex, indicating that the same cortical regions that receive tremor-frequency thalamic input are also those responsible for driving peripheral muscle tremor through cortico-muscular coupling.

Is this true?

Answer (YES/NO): YES